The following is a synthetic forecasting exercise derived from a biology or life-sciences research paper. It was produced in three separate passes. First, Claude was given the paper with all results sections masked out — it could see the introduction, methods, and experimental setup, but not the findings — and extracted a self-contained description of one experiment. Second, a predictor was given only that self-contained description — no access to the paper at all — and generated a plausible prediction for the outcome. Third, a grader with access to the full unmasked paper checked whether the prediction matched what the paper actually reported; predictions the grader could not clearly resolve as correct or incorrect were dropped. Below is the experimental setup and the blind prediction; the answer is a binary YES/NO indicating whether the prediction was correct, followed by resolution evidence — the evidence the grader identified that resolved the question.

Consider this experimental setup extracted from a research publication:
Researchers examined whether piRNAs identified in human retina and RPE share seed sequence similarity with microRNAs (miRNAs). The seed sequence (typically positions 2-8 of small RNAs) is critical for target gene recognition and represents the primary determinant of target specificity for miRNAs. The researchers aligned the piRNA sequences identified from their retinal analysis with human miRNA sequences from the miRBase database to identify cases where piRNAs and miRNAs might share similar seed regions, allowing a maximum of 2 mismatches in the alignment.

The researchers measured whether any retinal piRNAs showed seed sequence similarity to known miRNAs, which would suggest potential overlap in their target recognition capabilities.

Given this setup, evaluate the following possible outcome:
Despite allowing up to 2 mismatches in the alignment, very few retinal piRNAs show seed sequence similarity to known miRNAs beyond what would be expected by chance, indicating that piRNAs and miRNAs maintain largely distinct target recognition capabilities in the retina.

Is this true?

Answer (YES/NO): NO